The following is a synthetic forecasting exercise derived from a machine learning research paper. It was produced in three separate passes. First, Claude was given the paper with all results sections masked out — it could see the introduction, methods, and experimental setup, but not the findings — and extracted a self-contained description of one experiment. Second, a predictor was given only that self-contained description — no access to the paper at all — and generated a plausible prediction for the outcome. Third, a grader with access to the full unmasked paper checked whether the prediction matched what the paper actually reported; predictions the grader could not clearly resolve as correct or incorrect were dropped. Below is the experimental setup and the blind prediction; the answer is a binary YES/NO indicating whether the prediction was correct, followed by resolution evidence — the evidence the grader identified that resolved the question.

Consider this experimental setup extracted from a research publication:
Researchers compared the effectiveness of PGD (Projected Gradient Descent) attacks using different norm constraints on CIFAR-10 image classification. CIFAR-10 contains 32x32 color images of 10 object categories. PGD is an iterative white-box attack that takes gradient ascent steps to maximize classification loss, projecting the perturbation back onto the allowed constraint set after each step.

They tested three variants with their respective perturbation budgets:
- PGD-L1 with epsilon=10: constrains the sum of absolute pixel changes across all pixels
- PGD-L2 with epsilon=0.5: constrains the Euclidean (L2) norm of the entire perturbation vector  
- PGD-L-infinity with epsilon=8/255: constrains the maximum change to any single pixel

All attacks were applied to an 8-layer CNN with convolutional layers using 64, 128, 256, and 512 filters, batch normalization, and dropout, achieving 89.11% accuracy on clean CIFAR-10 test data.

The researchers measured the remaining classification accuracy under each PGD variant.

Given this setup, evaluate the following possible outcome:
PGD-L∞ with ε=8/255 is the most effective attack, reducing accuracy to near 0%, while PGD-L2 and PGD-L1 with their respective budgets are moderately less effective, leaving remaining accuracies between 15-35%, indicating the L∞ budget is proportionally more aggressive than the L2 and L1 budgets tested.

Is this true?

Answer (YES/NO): NO